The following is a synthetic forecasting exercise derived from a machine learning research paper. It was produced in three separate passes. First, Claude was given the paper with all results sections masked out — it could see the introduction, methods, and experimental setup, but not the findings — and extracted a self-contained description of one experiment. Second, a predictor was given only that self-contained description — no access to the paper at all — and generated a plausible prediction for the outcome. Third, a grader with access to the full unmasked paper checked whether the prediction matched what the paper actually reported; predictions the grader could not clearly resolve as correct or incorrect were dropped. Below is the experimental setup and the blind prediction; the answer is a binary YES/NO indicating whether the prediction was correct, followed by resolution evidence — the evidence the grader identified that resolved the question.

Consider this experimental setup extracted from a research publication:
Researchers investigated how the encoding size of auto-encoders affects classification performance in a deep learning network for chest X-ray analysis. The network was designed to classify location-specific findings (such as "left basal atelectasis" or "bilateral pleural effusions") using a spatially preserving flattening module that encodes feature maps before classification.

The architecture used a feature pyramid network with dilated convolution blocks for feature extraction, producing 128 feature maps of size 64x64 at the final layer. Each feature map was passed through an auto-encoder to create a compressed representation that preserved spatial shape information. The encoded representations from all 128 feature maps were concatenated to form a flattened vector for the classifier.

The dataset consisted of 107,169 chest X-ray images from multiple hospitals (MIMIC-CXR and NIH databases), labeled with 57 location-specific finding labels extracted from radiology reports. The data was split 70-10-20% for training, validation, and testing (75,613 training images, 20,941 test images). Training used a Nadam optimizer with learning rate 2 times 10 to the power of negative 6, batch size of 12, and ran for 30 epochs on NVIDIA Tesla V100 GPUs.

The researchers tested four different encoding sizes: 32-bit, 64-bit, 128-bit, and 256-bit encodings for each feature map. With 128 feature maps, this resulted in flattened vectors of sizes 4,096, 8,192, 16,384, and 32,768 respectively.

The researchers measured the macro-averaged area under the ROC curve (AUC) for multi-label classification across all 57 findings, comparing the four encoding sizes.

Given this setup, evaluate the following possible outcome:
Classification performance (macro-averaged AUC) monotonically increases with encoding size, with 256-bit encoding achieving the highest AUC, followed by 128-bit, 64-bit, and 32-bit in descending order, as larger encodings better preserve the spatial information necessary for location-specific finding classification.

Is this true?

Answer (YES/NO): NO